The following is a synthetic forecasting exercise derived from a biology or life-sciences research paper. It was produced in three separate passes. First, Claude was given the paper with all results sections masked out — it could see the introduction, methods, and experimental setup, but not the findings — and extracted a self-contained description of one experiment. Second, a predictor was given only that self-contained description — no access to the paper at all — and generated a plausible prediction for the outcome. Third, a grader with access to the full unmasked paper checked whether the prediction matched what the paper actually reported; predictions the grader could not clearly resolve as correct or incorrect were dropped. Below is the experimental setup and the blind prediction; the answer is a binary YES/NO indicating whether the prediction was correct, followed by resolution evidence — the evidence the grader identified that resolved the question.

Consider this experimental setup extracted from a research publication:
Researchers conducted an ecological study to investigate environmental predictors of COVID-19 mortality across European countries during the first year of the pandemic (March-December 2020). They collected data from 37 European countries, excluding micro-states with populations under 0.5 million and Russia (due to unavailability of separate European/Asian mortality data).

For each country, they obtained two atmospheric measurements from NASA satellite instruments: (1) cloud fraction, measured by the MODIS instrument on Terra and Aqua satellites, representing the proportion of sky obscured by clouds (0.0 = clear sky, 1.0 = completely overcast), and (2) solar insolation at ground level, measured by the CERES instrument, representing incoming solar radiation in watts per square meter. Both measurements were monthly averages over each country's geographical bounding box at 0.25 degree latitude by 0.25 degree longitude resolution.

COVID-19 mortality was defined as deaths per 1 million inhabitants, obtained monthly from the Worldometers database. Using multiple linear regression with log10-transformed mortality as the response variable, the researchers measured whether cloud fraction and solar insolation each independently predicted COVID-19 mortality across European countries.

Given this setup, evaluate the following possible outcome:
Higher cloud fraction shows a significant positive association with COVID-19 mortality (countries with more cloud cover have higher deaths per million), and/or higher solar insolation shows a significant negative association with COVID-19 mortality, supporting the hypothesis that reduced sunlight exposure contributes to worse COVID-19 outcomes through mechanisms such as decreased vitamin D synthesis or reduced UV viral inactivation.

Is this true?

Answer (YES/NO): NO